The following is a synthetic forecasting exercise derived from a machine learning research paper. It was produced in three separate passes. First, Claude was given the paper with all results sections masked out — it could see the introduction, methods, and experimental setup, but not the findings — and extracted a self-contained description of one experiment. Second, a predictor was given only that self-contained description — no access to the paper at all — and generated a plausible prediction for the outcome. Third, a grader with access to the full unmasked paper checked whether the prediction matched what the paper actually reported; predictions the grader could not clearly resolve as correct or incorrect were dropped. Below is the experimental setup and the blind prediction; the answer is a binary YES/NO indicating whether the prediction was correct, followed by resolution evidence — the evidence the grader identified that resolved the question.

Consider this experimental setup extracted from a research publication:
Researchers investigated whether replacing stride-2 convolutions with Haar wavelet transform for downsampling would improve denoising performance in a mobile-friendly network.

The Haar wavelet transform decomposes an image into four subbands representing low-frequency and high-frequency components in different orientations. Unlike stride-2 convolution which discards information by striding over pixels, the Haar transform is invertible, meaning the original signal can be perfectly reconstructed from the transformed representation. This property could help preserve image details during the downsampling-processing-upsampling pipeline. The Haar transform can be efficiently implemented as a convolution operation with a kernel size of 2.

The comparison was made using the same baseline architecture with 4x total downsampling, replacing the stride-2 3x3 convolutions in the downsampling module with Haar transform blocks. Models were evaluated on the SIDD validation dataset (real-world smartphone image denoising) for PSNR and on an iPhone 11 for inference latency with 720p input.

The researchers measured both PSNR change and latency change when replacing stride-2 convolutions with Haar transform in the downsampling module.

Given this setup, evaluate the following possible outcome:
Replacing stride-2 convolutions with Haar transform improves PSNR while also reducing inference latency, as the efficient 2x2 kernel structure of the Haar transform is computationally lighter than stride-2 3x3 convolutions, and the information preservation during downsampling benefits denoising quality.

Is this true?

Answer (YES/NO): YES